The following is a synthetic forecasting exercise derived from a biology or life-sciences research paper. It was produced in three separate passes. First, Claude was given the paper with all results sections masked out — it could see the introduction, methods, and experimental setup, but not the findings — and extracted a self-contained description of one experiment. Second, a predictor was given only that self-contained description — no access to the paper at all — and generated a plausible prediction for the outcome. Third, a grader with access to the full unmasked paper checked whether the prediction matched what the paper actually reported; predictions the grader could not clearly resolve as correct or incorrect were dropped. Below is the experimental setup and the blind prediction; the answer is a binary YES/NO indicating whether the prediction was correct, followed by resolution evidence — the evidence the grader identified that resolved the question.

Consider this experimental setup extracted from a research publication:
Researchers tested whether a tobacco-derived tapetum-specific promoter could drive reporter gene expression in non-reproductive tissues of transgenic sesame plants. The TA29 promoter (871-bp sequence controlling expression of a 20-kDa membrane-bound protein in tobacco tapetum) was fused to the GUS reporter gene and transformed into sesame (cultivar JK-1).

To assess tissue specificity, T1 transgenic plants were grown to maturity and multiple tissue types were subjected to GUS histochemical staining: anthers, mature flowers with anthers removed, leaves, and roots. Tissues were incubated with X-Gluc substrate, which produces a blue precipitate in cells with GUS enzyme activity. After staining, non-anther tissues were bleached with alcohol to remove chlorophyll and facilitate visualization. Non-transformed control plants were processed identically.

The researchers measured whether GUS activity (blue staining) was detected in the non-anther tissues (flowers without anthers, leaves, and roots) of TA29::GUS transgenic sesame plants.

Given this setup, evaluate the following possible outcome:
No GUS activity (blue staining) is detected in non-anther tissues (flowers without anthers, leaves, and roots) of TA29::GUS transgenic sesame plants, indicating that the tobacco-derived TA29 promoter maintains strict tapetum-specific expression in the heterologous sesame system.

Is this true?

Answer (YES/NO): YES